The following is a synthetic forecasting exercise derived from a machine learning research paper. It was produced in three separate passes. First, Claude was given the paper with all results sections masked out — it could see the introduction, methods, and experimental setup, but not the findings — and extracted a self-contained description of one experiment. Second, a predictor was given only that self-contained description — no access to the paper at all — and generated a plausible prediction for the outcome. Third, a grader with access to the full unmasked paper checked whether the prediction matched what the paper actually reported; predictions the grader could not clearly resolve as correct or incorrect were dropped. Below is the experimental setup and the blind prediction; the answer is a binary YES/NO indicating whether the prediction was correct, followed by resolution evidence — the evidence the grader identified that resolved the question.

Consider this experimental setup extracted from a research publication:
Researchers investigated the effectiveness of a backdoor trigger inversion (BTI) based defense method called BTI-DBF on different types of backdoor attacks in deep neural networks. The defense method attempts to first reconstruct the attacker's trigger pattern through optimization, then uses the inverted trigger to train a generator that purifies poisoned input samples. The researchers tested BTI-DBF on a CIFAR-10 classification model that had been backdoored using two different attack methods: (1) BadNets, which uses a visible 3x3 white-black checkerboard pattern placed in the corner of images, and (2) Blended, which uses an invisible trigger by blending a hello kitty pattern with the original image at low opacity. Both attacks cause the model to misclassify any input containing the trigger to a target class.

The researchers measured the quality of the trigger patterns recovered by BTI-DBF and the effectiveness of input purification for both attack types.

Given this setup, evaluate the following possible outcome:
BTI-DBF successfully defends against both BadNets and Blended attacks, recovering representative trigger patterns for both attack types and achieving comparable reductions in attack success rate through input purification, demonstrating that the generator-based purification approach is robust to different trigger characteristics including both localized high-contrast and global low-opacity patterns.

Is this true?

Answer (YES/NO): NO